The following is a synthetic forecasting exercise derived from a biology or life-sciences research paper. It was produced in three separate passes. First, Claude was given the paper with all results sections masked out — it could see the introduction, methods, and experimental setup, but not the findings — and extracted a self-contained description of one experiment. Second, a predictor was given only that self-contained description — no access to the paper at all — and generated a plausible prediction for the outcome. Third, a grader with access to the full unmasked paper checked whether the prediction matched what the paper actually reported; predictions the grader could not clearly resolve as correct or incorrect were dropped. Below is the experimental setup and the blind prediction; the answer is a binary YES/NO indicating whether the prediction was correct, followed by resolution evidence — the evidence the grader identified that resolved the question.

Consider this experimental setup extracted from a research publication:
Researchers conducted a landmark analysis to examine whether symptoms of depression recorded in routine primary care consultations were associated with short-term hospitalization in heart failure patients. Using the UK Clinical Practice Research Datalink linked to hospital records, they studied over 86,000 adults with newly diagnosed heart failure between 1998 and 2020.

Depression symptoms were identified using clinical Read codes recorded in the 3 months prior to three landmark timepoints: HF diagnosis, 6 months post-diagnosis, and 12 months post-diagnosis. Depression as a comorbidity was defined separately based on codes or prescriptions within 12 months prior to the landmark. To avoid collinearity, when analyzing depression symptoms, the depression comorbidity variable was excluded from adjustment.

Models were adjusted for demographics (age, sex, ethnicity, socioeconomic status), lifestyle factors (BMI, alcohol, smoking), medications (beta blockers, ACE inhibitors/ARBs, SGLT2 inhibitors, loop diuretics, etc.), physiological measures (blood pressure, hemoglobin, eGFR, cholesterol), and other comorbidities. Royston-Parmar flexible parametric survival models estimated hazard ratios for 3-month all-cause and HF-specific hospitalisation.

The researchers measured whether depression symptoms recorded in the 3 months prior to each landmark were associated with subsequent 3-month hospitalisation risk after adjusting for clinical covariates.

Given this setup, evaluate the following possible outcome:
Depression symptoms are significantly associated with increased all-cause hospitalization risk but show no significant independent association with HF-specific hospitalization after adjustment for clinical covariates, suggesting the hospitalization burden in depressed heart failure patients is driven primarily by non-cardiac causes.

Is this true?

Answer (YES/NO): NO